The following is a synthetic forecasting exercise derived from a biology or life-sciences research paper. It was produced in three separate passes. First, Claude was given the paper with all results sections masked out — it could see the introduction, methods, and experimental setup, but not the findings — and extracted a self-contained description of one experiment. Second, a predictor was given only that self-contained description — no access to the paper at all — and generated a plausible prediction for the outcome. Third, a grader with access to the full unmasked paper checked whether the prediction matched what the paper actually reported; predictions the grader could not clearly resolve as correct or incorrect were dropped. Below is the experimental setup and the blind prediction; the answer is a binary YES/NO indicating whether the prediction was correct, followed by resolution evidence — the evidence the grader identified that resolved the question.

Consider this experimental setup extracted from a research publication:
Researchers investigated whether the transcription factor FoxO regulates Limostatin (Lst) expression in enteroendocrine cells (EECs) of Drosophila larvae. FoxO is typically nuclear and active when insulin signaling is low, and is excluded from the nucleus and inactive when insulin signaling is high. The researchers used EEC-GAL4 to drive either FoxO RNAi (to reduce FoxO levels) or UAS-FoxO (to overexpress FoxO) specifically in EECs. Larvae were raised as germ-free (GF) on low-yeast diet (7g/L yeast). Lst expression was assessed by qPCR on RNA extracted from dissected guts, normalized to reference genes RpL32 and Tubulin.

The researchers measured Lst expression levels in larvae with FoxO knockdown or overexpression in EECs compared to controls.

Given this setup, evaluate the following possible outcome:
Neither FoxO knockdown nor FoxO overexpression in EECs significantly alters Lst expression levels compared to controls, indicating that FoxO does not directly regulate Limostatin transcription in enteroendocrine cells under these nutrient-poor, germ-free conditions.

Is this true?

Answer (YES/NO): NO